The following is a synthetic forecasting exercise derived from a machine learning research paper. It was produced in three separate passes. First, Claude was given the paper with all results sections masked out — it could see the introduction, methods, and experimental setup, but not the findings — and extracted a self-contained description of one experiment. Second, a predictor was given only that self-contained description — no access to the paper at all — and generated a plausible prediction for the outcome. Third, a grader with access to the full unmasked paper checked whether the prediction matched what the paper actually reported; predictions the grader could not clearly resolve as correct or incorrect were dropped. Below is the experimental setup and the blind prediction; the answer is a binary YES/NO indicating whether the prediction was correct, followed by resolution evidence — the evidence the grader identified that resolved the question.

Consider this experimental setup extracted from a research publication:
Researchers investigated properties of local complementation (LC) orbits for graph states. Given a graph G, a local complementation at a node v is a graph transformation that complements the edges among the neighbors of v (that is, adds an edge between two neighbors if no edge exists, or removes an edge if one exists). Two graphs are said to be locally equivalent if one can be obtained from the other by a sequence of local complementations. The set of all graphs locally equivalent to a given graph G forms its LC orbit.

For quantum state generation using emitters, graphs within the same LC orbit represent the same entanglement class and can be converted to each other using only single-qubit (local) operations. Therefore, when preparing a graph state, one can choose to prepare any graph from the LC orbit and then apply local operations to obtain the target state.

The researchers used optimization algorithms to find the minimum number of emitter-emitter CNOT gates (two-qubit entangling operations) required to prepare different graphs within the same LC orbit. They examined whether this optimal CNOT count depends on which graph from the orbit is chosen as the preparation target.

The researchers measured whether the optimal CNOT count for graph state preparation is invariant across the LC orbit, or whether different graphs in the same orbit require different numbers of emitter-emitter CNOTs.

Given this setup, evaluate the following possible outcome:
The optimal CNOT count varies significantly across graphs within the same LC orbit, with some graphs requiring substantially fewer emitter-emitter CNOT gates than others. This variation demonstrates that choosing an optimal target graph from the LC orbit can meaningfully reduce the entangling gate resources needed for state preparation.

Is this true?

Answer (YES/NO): NO